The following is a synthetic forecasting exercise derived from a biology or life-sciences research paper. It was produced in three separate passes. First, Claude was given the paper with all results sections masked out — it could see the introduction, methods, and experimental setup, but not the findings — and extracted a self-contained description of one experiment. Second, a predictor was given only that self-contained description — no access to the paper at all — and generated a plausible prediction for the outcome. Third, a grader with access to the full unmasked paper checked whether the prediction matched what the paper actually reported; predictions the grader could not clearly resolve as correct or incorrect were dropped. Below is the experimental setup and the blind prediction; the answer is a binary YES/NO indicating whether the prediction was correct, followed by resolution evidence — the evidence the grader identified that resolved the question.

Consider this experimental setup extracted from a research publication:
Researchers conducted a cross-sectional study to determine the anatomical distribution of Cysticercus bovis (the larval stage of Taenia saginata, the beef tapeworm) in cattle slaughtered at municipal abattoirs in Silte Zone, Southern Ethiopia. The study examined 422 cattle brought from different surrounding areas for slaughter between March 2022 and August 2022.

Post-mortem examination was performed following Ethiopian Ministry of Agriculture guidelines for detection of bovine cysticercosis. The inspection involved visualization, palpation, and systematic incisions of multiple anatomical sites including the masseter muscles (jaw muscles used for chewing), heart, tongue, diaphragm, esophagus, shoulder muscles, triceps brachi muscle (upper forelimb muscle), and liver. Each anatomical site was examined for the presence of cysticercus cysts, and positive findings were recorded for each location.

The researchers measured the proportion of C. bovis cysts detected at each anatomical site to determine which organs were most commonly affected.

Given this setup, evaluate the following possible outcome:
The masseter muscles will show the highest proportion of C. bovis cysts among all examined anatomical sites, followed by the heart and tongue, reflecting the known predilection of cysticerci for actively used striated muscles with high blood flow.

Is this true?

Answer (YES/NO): NO